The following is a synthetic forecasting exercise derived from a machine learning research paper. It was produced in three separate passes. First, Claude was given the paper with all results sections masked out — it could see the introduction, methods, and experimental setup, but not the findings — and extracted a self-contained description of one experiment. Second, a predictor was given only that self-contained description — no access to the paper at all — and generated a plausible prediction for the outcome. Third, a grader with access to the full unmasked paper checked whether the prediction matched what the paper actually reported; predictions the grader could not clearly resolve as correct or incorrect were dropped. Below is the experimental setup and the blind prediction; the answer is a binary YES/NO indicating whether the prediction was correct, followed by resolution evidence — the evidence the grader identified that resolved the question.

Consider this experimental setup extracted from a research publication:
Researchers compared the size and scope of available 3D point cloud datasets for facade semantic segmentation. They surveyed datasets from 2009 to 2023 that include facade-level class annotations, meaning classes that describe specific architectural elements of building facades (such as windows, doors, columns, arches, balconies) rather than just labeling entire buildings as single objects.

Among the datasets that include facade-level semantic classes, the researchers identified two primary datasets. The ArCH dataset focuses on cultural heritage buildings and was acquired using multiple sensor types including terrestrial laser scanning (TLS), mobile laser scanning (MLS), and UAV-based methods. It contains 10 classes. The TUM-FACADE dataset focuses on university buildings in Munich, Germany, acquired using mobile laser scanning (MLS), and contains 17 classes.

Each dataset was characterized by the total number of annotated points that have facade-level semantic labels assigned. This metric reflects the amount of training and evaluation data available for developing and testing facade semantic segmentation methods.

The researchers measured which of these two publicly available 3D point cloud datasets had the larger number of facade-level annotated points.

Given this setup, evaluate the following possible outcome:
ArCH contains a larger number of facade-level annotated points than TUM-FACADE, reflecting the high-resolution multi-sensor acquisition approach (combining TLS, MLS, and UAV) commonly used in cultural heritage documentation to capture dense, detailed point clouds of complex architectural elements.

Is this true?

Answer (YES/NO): YES